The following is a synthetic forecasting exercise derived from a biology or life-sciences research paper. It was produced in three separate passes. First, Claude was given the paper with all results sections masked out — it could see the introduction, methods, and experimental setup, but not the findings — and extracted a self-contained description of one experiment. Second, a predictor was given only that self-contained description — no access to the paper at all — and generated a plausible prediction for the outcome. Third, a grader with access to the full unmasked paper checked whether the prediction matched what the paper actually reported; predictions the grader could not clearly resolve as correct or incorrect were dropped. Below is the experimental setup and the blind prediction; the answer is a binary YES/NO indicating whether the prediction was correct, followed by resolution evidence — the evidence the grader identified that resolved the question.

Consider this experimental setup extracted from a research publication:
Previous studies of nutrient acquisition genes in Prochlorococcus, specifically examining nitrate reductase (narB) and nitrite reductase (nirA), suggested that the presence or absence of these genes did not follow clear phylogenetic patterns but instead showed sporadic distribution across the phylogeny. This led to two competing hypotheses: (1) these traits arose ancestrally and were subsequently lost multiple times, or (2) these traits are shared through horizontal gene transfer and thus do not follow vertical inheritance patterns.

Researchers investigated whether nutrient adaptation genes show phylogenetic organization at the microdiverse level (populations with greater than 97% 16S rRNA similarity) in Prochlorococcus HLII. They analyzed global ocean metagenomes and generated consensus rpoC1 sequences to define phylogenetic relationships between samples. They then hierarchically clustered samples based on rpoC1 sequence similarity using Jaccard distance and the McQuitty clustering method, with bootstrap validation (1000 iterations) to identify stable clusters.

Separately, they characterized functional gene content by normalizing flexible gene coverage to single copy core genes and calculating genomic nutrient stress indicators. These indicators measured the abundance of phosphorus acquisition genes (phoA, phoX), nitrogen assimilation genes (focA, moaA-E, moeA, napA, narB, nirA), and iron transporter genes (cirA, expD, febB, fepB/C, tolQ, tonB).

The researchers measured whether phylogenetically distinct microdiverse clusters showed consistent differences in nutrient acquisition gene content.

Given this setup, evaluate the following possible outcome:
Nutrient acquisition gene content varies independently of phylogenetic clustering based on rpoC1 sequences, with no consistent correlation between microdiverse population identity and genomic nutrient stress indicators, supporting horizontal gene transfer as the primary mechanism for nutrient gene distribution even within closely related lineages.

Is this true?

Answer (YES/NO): NO